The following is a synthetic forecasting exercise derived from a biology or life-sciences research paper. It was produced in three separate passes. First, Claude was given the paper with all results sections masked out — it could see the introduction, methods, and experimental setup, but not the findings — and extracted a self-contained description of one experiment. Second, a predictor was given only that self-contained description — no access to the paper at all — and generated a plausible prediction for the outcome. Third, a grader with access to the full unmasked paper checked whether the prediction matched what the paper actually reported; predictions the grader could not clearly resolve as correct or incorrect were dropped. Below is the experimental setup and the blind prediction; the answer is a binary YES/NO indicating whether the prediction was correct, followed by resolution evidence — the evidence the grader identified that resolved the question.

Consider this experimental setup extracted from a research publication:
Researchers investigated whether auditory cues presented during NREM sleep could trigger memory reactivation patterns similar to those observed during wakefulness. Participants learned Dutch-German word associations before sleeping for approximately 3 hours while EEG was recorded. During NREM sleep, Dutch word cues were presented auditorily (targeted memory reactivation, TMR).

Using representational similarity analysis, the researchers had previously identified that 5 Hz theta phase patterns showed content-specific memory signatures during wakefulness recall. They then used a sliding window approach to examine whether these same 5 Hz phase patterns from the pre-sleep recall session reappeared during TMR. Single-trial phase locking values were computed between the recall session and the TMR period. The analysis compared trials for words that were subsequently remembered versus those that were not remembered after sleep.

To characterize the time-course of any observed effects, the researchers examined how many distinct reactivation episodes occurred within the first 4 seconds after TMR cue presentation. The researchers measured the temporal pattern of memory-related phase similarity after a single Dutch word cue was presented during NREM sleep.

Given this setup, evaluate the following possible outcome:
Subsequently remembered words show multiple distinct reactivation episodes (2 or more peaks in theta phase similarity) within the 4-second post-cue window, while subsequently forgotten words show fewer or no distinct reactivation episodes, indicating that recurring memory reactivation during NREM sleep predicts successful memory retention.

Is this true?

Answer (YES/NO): YES